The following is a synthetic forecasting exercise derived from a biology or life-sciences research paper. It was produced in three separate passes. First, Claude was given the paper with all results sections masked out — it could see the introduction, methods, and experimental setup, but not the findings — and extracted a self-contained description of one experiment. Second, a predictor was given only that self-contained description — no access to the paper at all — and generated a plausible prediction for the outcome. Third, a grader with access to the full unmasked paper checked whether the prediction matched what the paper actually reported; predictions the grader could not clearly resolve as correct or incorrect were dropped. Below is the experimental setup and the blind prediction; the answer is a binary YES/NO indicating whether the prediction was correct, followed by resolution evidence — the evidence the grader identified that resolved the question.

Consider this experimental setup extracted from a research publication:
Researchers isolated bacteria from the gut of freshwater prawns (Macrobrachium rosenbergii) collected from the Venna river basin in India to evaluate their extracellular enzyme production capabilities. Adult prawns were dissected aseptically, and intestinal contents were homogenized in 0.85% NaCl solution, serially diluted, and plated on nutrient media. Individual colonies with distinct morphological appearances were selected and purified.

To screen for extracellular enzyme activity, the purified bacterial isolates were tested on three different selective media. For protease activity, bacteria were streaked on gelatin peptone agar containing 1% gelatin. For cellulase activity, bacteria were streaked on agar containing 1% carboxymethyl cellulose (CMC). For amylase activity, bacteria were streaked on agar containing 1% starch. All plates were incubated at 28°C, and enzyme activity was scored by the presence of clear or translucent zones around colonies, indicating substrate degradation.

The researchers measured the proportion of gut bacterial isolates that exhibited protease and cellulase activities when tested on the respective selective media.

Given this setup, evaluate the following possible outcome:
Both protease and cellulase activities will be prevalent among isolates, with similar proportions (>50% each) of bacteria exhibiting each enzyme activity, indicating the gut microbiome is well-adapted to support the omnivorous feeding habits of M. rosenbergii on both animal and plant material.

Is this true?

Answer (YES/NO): YES